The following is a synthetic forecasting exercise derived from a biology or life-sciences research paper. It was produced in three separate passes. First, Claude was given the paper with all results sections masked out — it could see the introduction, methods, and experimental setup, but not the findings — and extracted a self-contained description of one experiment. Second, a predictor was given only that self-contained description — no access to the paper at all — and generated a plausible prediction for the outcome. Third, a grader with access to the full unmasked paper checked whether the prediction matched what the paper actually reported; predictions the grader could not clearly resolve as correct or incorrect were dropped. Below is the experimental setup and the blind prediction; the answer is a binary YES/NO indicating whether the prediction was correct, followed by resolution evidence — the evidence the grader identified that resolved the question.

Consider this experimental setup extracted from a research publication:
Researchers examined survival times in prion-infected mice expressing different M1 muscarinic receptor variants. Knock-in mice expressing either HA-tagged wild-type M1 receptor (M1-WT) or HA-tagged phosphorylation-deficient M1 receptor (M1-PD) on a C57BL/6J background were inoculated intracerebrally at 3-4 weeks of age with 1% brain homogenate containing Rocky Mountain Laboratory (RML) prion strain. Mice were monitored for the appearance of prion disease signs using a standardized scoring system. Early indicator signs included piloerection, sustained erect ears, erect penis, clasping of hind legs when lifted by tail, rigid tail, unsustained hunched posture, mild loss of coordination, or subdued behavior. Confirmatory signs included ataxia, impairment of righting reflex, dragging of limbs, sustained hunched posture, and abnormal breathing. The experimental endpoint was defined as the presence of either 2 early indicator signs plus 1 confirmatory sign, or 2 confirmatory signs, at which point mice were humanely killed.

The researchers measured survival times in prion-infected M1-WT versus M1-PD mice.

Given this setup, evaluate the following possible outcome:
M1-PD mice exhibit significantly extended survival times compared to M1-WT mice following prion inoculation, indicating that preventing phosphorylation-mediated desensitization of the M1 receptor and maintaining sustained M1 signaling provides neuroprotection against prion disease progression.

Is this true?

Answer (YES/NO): NO